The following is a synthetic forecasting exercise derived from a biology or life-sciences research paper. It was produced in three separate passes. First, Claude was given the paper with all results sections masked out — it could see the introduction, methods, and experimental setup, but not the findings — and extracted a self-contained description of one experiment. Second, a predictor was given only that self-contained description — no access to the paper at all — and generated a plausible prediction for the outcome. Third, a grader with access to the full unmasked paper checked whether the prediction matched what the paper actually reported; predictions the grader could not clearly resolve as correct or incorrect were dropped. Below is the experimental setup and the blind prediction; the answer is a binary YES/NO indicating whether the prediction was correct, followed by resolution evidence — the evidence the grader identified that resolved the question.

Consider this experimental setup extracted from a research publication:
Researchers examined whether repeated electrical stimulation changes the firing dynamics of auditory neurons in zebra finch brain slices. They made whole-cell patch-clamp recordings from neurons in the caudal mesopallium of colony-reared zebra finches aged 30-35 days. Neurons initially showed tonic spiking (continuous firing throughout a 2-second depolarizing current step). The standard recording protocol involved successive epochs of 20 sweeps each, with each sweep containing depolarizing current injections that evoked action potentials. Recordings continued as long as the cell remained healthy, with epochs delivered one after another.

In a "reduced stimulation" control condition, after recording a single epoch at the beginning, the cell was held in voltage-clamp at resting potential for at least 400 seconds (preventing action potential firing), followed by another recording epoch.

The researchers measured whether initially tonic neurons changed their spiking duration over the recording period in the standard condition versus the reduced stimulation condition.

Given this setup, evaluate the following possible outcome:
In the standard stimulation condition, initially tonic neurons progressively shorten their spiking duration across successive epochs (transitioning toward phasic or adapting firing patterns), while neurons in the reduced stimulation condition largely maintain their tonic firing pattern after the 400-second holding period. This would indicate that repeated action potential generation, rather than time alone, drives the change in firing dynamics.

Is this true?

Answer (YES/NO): YES